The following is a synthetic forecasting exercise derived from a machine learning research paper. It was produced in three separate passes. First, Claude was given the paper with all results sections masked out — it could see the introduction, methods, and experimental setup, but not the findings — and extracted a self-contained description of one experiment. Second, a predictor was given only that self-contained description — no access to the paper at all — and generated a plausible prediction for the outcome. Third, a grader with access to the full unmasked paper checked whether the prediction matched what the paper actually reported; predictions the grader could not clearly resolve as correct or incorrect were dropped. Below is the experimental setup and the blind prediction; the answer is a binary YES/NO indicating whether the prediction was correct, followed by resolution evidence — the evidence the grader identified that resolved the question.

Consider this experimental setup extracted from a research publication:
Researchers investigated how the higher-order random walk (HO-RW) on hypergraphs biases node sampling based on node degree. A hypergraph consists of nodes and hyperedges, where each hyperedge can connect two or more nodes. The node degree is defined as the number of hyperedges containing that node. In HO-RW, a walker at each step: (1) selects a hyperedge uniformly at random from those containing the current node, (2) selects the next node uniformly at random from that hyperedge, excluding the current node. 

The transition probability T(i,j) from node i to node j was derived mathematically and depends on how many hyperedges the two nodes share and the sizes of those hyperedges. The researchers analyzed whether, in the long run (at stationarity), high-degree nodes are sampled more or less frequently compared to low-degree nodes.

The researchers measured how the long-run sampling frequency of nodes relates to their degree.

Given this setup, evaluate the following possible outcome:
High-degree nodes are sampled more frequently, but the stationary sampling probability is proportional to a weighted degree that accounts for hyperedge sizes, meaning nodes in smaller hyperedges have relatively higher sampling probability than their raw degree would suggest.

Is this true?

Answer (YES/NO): NO